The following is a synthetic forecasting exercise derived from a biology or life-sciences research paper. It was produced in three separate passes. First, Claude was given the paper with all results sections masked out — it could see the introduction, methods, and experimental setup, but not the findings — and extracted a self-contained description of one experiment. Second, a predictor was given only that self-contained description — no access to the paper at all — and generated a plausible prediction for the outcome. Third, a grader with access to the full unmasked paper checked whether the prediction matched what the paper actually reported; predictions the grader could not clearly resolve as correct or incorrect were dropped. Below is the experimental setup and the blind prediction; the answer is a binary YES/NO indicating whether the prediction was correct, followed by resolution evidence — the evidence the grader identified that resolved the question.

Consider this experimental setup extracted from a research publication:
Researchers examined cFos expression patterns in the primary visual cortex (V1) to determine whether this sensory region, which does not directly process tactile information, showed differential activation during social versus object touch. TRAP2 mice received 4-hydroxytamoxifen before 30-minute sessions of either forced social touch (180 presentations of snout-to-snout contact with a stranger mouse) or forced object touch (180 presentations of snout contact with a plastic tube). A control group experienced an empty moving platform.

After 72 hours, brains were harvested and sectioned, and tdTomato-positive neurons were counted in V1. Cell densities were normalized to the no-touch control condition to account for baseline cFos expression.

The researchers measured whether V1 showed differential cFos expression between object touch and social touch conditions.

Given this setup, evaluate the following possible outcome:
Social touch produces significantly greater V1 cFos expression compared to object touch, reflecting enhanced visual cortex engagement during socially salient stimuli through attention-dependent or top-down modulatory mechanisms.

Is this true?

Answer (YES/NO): NO